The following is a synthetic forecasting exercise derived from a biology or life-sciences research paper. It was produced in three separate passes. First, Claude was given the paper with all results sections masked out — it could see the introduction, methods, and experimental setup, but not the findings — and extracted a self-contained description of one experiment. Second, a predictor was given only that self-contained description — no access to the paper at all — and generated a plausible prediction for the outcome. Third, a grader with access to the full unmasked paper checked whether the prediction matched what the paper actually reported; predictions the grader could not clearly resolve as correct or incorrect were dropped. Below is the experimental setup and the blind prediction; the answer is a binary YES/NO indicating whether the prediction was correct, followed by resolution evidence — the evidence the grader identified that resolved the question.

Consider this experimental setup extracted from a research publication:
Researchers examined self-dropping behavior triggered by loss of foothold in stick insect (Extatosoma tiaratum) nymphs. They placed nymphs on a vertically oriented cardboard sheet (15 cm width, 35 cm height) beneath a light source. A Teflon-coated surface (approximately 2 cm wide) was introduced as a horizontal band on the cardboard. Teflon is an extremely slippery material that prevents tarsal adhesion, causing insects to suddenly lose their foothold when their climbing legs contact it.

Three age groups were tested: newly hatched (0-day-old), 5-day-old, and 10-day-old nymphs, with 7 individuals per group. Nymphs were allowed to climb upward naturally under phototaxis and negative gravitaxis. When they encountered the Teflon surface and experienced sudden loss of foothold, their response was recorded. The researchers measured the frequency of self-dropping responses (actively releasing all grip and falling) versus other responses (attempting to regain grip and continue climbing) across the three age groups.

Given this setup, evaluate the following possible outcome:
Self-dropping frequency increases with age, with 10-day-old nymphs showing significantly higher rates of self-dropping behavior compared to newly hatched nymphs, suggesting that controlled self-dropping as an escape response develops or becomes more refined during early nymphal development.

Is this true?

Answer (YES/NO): NO